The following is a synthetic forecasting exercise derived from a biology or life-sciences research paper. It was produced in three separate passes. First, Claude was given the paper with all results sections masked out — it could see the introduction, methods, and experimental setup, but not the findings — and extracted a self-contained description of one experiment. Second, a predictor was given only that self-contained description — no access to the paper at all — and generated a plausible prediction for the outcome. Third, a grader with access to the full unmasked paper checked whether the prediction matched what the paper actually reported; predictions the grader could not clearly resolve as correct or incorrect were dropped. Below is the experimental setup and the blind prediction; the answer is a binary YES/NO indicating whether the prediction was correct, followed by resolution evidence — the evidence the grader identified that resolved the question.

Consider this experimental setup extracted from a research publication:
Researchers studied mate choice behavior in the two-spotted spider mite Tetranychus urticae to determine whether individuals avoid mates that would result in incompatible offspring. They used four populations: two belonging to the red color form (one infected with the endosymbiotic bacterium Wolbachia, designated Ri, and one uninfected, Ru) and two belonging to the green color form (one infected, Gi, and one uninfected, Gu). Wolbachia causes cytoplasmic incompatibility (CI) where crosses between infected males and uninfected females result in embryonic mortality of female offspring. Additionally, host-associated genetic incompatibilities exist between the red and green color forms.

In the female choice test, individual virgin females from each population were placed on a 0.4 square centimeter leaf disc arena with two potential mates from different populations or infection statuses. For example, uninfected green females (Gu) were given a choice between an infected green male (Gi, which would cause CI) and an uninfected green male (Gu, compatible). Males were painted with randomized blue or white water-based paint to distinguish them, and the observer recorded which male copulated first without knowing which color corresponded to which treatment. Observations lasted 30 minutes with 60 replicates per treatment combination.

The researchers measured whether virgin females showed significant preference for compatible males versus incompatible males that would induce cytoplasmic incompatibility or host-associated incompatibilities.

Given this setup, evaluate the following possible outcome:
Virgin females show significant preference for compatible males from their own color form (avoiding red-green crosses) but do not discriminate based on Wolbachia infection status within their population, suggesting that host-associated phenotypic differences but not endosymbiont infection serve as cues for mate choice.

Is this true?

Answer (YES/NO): NO